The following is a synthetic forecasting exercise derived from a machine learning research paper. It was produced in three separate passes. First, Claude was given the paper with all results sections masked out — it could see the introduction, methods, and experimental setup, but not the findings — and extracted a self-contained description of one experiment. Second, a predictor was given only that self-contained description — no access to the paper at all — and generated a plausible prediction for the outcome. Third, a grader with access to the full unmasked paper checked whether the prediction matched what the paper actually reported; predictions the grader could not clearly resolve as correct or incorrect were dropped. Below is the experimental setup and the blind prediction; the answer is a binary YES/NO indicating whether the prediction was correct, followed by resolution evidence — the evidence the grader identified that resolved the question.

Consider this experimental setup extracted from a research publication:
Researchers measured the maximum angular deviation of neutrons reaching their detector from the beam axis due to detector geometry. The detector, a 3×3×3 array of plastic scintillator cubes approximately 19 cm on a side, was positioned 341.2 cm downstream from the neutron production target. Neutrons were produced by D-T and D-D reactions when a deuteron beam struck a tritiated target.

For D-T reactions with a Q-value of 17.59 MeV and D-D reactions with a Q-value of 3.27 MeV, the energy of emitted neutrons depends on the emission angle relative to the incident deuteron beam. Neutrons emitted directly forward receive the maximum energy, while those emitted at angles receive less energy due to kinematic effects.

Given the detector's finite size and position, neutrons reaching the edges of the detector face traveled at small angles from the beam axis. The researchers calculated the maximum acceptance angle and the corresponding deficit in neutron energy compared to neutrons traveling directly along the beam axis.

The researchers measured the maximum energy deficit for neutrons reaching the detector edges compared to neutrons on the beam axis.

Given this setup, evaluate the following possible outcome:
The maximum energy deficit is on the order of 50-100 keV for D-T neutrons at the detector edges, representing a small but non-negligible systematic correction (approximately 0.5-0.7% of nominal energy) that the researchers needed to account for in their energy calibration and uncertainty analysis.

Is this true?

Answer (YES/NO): NO